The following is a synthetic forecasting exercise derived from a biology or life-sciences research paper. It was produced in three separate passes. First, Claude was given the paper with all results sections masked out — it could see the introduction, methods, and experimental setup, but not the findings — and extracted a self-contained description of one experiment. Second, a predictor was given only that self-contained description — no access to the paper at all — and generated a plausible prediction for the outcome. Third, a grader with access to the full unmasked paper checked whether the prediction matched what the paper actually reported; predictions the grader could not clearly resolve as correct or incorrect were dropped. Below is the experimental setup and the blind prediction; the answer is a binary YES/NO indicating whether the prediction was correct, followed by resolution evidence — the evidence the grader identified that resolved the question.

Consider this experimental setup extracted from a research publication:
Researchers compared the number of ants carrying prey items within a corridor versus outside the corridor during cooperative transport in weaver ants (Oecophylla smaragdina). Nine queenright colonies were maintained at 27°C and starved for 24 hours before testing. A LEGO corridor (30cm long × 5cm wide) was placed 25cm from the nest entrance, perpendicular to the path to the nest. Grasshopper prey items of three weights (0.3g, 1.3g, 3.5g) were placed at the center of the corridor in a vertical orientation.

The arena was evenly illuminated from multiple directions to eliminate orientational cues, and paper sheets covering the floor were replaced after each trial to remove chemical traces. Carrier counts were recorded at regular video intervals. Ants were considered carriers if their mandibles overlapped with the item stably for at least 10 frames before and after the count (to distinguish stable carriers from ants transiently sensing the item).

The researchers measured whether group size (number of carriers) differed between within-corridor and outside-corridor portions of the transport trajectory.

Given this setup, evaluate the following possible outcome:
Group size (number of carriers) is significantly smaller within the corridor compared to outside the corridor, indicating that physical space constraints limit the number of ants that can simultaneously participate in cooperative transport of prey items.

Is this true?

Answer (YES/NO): NO